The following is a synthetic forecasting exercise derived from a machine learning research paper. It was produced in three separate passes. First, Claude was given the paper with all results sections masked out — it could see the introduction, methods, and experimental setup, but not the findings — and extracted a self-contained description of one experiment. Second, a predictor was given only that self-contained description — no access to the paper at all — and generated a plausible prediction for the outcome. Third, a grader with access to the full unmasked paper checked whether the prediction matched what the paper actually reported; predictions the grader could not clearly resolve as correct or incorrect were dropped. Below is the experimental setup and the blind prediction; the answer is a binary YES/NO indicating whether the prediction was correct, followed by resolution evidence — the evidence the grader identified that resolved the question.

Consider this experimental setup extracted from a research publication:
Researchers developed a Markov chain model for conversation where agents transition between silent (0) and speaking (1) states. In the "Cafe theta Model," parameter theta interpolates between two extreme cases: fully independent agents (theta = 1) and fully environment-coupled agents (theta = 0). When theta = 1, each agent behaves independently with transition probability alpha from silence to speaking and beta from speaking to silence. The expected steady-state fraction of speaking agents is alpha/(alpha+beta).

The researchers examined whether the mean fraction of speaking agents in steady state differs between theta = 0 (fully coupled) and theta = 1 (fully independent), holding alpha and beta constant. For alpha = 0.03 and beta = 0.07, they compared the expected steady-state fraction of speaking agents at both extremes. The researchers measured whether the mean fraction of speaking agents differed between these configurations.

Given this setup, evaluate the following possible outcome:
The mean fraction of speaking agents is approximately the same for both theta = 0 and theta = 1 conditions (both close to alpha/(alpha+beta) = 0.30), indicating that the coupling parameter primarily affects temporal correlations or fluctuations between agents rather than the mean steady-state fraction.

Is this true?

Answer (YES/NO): YES